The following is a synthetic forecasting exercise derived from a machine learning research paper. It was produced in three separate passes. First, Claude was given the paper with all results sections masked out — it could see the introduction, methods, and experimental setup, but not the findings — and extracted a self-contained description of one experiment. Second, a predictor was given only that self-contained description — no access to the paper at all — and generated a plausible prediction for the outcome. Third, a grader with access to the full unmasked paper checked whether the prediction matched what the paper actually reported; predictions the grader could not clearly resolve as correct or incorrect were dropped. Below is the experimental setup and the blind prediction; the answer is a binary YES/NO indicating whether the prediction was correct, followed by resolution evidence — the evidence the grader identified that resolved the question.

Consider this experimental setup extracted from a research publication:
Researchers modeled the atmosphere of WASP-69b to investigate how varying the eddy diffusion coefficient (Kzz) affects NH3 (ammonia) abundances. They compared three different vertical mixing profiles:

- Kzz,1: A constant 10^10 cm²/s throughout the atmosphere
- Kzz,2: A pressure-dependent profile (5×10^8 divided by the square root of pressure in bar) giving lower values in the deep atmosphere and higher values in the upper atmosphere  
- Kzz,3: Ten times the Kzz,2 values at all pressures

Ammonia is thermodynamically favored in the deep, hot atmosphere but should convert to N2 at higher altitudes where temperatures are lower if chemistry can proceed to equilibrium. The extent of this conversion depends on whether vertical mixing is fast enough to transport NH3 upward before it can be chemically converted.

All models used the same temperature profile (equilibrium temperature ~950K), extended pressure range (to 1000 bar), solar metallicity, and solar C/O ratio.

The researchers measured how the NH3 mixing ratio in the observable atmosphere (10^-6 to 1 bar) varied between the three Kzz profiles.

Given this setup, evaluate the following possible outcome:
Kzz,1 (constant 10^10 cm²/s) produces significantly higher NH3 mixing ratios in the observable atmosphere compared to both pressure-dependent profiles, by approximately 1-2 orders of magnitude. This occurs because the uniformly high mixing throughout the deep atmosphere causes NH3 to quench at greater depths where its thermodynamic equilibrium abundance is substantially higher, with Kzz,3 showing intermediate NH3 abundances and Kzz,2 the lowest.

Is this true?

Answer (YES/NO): NO